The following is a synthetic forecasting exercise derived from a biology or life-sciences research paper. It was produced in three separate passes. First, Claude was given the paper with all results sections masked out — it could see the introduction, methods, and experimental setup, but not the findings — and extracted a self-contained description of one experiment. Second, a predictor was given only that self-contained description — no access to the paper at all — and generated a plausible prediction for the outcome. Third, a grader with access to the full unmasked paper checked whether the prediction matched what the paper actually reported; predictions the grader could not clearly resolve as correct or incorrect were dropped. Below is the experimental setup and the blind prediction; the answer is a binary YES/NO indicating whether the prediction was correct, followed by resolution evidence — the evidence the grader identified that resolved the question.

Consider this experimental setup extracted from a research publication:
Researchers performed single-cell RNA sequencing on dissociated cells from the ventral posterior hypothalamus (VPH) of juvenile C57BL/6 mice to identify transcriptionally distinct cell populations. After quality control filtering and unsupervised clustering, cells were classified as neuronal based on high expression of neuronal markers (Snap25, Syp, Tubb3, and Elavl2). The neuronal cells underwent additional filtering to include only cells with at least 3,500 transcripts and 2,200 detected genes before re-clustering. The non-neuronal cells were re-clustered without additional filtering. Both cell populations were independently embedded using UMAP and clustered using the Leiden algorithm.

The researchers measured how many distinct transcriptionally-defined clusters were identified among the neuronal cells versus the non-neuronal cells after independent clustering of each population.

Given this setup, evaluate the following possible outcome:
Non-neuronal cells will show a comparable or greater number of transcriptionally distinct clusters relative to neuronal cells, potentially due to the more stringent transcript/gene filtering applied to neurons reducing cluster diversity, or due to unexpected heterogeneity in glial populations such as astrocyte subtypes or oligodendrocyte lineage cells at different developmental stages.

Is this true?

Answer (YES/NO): YES